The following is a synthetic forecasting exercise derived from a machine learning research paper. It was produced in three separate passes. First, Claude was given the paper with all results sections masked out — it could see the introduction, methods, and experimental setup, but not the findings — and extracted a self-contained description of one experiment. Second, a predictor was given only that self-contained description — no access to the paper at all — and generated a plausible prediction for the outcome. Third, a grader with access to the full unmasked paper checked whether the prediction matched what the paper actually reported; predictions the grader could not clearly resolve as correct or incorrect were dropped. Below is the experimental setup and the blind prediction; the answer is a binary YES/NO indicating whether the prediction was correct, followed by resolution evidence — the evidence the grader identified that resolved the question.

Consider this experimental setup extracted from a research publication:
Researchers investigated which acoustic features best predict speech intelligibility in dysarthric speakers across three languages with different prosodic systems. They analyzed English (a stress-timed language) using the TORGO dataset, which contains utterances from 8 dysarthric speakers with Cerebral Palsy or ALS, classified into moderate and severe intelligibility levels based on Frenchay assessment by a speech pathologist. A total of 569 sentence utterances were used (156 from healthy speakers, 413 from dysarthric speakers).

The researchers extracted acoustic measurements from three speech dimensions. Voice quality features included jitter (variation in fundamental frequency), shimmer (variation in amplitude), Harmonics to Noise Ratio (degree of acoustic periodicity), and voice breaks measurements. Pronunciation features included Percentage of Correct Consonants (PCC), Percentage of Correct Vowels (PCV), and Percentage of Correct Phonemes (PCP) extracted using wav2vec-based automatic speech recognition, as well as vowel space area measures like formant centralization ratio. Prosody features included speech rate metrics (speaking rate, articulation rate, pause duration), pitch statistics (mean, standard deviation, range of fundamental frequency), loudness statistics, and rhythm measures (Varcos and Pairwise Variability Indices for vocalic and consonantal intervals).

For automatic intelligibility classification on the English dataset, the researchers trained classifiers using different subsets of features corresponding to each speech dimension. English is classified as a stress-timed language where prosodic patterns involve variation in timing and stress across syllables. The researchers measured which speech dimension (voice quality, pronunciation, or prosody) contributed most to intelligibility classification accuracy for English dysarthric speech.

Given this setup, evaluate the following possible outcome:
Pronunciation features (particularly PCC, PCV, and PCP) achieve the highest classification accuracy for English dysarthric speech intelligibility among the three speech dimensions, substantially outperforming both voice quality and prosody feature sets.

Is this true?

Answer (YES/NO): NO